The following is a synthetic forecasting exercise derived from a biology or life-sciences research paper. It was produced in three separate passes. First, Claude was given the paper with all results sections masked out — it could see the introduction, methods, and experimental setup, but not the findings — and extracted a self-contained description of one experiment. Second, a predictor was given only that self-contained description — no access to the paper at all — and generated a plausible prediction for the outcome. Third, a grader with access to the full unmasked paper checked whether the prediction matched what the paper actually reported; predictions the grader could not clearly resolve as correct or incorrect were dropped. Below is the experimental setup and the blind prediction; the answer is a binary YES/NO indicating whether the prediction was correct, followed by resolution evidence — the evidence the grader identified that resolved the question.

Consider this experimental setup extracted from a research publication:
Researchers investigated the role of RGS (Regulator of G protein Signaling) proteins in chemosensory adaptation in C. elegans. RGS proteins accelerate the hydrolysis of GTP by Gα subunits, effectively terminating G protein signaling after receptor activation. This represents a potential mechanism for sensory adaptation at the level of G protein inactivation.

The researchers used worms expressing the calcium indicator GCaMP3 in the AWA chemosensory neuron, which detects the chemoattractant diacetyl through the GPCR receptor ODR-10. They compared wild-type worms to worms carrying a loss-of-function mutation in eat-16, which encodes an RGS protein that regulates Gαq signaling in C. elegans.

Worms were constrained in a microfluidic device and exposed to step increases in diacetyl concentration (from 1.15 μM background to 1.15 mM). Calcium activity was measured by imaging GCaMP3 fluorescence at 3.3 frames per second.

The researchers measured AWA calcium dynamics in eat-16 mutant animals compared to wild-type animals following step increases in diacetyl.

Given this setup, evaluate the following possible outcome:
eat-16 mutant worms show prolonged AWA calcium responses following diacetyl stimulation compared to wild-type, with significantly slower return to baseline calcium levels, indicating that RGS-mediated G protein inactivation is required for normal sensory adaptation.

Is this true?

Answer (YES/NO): NO